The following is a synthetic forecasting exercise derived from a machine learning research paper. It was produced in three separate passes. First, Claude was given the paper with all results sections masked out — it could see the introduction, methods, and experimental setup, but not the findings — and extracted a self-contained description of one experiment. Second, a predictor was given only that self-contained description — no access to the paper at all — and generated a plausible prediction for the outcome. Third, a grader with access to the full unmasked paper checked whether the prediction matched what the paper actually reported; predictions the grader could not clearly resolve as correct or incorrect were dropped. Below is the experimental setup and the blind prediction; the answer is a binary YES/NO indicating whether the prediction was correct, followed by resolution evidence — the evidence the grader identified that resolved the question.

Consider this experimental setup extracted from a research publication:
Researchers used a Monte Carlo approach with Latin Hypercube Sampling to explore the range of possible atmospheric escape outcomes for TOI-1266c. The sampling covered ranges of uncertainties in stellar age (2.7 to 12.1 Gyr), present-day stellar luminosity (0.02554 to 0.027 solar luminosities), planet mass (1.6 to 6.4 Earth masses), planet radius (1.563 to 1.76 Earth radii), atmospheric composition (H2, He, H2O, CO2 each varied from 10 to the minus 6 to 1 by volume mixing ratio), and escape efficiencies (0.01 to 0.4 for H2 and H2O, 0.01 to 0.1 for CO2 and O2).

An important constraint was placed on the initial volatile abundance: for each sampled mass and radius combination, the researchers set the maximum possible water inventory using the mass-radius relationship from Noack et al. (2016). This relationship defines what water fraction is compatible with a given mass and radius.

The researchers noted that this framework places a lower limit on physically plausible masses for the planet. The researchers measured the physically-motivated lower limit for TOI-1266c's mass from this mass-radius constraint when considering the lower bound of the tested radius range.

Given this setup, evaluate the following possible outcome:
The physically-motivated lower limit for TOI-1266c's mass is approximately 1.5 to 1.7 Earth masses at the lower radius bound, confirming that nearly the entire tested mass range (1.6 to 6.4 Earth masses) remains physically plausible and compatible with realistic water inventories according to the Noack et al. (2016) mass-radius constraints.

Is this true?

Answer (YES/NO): YES